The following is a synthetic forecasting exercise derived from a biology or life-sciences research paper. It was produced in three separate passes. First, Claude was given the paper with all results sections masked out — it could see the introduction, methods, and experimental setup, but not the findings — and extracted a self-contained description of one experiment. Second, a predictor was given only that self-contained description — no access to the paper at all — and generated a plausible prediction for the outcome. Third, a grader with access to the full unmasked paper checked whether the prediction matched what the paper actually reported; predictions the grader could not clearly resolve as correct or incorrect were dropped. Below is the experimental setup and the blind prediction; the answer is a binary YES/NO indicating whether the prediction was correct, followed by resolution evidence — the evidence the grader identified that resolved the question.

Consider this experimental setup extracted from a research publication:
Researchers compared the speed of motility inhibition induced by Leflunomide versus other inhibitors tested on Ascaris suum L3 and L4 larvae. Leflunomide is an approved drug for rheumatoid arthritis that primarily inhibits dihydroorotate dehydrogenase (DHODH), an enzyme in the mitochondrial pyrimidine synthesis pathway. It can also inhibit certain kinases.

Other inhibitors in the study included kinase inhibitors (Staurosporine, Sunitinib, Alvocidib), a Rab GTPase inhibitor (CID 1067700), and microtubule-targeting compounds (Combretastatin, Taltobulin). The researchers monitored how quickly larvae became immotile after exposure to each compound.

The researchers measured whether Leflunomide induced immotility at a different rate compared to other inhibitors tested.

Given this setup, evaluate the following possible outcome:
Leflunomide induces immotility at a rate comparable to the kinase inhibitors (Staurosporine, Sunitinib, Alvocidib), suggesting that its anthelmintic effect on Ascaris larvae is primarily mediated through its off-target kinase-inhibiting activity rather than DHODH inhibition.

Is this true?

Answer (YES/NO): NO